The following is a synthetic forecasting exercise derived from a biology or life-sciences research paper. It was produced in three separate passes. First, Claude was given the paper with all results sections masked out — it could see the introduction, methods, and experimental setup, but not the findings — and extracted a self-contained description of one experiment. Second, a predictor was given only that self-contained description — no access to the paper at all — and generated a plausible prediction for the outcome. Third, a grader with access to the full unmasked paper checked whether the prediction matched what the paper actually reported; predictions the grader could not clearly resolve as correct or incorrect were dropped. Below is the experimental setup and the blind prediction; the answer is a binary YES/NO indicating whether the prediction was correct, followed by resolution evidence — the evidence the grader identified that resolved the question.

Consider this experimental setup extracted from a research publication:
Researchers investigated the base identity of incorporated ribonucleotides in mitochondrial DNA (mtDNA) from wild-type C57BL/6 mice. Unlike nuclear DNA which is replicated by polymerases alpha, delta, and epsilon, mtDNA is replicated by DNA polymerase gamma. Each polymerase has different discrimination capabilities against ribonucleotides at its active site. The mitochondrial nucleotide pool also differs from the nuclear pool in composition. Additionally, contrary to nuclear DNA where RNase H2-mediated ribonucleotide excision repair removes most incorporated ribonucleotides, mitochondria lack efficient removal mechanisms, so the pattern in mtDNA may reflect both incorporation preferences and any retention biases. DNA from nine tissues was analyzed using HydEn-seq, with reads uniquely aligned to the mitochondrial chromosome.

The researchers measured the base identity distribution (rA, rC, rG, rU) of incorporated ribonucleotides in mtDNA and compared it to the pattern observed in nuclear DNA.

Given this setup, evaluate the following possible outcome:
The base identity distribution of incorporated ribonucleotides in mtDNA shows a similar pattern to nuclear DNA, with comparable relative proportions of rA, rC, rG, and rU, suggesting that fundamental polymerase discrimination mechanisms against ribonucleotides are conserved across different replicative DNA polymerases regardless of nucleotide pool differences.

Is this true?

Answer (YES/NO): NO